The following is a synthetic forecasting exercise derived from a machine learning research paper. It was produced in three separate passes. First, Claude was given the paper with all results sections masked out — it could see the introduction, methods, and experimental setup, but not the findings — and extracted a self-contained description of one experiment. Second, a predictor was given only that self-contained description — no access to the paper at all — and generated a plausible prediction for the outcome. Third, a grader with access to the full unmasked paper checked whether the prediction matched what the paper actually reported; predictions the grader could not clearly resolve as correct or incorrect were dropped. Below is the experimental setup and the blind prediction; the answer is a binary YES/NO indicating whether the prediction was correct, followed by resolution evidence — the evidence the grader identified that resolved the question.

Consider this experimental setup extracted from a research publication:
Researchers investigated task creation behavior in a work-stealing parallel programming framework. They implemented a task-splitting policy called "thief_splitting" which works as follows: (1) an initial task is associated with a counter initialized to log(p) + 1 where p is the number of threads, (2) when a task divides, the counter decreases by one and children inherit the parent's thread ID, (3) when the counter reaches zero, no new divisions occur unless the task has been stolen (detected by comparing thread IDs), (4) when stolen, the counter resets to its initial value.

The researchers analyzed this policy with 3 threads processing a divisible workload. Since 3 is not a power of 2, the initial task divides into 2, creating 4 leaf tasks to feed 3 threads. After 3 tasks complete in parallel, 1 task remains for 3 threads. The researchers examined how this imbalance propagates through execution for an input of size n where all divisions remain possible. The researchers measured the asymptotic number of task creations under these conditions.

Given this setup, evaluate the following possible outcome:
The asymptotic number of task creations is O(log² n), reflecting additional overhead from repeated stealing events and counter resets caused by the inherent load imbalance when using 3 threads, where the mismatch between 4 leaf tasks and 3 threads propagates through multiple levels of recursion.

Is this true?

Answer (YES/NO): NO